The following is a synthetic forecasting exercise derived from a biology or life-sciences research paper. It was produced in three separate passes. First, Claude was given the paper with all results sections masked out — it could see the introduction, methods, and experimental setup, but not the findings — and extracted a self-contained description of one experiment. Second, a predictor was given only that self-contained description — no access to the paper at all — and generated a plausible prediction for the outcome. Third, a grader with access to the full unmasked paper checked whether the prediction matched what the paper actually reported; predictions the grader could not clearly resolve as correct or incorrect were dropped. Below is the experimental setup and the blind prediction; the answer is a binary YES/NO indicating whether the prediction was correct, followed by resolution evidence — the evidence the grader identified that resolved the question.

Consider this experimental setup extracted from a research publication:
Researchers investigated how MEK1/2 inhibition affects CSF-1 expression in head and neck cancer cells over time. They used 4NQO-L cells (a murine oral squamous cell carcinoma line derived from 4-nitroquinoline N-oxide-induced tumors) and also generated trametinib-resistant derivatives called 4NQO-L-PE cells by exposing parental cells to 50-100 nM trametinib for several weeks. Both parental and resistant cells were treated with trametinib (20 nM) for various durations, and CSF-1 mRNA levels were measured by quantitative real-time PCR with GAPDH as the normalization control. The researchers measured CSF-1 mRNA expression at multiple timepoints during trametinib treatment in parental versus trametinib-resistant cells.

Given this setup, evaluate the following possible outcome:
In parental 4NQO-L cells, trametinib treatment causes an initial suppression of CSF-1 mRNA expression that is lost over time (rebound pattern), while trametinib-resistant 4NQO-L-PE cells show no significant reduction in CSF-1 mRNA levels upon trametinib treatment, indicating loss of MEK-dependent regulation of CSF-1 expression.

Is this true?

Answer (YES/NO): NO